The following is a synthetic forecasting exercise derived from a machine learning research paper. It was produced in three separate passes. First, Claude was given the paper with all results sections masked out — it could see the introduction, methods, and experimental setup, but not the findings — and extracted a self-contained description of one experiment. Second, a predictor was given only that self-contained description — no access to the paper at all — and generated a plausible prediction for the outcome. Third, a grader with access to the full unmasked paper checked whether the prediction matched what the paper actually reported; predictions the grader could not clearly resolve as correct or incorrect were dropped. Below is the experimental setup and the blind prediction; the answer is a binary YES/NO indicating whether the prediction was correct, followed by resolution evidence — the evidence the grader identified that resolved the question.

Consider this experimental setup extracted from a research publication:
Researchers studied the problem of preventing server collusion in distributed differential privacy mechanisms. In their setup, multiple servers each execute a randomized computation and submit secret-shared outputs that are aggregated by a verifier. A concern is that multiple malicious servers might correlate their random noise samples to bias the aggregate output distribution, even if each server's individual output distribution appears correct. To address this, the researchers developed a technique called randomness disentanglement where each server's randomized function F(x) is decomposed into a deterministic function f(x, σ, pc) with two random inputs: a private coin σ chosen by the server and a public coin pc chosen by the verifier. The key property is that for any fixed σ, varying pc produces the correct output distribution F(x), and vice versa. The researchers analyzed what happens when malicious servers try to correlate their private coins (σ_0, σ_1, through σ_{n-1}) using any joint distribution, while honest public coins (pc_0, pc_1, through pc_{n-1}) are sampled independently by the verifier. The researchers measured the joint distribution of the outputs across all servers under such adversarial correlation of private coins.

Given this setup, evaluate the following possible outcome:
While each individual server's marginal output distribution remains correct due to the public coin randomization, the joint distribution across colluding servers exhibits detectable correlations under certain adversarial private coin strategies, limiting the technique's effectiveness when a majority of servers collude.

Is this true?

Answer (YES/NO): NO